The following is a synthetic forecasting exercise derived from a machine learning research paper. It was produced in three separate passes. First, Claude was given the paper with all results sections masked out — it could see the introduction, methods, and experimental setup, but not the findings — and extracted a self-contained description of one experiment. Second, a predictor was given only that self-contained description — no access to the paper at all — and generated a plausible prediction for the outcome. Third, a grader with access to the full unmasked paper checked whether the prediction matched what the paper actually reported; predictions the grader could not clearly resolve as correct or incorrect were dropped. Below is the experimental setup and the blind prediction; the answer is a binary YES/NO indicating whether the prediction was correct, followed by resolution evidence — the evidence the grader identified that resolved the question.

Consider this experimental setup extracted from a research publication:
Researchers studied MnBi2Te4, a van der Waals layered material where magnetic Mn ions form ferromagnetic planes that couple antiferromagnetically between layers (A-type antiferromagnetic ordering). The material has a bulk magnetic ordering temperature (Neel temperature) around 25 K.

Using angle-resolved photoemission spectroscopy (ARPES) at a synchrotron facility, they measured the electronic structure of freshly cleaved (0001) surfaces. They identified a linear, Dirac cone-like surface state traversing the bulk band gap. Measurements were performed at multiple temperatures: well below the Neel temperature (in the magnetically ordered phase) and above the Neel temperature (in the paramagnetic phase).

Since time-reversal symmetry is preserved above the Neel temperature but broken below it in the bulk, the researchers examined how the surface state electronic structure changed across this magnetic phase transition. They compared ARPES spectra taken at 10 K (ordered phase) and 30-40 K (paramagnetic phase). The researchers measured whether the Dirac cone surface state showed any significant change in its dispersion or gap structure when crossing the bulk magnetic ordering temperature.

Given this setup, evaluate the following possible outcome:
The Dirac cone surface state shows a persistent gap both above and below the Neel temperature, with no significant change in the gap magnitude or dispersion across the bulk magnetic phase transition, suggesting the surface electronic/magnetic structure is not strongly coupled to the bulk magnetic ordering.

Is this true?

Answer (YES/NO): NO